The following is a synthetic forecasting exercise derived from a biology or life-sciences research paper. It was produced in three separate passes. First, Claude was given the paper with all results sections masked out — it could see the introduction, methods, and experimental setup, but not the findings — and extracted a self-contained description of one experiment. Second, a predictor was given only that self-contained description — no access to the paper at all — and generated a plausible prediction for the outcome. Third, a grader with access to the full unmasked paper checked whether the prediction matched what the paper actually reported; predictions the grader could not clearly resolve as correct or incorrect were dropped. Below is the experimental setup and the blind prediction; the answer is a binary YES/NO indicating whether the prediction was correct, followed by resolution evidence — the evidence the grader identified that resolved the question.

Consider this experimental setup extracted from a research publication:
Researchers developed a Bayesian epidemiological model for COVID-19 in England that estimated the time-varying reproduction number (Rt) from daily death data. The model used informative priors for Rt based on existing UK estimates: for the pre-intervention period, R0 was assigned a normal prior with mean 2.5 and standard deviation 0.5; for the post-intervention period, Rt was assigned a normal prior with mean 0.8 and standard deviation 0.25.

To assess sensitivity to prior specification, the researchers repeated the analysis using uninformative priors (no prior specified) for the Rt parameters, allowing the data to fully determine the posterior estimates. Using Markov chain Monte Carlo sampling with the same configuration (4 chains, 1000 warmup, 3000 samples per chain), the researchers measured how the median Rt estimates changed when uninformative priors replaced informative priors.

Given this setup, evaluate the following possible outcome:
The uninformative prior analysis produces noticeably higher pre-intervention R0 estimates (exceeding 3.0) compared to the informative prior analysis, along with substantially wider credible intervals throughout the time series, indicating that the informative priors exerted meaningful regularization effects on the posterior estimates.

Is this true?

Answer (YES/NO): NO